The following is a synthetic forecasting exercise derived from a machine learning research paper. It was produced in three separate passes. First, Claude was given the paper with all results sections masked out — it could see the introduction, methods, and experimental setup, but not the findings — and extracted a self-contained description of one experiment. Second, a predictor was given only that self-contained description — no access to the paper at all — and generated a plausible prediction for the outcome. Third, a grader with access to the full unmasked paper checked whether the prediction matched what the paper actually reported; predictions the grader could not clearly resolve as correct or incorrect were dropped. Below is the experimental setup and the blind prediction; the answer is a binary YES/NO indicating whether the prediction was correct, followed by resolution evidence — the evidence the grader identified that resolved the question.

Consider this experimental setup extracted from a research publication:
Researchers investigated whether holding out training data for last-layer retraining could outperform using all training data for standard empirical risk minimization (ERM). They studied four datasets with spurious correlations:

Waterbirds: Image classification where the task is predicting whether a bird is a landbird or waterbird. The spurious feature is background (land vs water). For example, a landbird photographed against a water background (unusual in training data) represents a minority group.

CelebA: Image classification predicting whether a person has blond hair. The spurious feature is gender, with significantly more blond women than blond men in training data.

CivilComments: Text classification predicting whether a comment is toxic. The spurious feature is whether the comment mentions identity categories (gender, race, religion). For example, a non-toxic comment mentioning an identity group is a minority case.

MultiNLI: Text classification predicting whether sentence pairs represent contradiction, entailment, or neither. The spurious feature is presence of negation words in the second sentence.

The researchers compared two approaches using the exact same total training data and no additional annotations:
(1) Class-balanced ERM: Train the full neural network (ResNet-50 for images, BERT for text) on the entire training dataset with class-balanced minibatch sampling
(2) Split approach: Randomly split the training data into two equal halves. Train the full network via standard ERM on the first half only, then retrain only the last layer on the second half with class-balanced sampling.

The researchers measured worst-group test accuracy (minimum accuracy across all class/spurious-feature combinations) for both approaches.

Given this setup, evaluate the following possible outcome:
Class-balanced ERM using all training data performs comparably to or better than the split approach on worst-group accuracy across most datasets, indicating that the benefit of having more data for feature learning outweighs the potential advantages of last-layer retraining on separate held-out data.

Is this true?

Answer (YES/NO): NO